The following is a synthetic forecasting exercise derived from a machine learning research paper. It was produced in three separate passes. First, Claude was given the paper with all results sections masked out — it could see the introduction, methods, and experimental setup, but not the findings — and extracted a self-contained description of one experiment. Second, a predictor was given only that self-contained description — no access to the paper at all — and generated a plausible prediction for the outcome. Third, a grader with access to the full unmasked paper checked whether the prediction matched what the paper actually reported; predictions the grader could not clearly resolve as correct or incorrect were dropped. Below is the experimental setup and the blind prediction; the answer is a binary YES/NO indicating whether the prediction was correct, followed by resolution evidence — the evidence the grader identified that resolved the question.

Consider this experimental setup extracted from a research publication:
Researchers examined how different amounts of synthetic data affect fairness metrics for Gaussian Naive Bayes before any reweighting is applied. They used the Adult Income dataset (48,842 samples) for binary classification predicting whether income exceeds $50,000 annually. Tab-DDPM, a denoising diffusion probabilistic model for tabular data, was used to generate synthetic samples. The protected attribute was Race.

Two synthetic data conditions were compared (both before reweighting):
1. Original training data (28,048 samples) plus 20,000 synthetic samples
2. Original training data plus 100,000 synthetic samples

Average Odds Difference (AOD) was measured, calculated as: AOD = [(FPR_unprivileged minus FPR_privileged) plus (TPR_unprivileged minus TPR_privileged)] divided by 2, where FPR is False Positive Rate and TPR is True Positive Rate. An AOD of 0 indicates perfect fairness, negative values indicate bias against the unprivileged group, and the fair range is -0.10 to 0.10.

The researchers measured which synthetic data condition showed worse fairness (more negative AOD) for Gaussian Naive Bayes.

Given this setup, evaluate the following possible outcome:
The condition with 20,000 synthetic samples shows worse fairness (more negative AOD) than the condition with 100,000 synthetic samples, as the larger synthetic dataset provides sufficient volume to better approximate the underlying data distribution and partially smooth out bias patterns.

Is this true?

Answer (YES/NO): NO